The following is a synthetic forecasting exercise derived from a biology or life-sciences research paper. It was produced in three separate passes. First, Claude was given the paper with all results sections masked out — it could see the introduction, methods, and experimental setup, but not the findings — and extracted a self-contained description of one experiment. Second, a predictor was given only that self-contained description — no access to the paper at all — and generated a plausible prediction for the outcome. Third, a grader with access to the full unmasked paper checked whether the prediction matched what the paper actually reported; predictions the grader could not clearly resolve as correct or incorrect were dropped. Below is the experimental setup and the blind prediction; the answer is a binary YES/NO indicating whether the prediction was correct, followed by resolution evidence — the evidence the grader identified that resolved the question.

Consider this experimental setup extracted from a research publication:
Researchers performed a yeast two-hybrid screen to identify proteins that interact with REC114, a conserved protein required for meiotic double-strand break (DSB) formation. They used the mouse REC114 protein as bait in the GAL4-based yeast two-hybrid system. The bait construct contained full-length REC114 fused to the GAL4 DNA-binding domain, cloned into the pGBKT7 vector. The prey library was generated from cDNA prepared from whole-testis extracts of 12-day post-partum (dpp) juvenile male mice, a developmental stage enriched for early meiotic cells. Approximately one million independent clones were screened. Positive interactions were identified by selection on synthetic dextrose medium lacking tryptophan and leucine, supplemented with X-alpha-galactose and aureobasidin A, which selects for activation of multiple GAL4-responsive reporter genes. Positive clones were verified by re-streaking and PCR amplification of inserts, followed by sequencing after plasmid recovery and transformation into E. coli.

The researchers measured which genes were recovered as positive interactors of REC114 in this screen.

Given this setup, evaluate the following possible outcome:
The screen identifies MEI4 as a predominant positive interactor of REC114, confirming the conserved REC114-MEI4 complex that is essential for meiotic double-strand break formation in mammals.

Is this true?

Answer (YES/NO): NO